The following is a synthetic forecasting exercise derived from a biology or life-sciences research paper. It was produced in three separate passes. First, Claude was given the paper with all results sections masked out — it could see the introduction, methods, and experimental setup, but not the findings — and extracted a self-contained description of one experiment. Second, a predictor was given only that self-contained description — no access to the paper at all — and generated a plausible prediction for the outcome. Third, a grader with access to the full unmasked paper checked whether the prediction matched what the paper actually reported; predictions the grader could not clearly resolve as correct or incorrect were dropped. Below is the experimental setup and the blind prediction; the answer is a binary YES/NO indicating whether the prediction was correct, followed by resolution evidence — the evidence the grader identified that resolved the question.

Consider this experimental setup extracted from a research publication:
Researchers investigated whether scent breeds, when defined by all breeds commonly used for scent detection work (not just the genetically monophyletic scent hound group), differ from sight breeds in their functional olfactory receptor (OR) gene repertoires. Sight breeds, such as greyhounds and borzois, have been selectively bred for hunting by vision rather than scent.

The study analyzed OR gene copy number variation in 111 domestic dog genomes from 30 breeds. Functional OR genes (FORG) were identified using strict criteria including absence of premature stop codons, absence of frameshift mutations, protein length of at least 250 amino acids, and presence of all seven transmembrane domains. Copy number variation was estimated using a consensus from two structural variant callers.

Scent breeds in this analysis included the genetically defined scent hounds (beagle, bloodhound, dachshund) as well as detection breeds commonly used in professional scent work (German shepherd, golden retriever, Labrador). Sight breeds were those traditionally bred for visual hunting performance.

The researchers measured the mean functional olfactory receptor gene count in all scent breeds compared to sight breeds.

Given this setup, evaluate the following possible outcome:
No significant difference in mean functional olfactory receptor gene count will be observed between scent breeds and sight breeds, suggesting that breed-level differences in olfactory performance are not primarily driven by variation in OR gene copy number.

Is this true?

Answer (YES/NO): YES